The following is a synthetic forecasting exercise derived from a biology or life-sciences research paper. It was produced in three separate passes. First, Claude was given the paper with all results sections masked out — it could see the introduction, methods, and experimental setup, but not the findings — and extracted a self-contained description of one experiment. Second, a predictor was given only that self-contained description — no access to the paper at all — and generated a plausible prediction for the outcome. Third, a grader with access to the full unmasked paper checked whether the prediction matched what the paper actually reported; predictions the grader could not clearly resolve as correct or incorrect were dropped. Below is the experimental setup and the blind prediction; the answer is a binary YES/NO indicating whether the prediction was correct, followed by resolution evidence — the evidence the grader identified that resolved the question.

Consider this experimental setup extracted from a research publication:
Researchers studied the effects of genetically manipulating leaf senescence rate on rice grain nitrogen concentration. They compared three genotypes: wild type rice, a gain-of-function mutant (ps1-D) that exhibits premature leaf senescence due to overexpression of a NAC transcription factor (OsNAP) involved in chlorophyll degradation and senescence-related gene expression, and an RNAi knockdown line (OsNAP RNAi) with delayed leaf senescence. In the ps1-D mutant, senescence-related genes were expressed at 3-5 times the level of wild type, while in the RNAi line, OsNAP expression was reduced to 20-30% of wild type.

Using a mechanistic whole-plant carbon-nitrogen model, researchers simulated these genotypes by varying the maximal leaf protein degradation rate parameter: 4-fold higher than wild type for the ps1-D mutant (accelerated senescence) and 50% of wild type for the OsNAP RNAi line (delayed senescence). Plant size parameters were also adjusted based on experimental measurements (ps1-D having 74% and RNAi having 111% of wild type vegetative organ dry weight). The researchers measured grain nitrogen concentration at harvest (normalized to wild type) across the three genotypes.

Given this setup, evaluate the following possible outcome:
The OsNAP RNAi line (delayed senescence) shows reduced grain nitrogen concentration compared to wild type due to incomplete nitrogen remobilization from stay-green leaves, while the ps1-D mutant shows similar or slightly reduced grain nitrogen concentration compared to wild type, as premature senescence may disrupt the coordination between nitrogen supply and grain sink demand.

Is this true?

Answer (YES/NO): NO